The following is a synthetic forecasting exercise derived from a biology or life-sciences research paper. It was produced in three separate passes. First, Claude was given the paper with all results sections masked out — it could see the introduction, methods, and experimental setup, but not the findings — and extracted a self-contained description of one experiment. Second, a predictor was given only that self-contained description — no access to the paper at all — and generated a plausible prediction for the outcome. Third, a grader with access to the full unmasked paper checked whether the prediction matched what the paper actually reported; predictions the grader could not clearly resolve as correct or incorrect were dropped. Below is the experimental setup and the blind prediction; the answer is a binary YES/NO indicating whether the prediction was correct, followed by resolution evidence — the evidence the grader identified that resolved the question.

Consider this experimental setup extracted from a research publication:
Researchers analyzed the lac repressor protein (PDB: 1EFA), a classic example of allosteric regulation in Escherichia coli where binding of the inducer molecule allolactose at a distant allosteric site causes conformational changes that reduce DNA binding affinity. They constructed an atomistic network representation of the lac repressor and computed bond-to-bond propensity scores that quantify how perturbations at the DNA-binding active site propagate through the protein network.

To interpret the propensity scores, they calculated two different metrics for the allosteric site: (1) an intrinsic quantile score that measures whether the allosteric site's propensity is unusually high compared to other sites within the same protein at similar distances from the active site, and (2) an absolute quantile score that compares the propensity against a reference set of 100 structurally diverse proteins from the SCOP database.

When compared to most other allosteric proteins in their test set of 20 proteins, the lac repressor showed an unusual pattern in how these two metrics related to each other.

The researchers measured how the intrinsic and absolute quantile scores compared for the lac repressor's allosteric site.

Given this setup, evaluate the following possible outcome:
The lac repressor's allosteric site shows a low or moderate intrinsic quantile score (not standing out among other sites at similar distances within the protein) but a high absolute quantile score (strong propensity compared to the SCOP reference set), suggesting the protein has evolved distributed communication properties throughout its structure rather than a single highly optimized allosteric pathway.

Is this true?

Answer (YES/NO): YES